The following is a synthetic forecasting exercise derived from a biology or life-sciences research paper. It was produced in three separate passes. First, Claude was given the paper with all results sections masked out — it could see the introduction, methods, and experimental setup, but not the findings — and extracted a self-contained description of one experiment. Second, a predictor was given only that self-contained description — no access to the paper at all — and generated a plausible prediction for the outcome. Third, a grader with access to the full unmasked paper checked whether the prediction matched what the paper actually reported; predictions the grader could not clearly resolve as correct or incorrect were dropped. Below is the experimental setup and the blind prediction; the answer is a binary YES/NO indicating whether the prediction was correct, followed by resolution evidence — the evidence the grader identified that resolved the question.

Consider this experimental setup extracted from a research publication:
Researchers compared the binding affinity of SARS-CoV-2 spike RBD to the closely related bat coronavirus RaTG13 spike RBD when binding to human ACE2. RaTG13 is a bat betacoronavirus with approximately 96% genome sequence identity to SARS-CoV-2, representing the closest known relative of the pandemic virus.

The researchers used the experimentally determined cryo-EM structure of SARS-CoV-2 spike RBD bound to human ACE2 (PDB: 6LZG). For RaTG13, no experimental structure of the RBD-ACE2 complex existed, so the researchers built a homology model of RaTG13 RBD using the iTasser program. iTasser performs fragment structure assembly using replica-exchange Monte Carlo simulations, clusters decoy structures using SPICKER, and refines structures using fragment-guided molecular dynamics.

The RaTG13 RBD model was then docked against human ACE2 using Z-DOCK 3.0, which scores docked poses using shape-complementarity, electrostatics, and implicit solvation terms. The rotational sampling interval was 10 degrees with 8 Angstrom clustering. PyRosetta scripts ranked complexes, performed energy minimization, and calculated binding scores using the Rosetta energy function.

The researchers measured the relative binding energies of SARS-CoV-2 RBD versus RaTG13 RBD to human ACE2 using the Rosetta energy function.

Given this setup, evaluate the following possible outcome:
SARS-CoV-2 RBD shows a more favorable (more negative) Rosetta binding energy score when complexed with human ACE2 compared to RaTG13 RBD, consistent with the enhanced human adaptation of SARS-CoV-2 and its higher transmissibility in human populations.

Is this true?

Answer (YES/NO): YES